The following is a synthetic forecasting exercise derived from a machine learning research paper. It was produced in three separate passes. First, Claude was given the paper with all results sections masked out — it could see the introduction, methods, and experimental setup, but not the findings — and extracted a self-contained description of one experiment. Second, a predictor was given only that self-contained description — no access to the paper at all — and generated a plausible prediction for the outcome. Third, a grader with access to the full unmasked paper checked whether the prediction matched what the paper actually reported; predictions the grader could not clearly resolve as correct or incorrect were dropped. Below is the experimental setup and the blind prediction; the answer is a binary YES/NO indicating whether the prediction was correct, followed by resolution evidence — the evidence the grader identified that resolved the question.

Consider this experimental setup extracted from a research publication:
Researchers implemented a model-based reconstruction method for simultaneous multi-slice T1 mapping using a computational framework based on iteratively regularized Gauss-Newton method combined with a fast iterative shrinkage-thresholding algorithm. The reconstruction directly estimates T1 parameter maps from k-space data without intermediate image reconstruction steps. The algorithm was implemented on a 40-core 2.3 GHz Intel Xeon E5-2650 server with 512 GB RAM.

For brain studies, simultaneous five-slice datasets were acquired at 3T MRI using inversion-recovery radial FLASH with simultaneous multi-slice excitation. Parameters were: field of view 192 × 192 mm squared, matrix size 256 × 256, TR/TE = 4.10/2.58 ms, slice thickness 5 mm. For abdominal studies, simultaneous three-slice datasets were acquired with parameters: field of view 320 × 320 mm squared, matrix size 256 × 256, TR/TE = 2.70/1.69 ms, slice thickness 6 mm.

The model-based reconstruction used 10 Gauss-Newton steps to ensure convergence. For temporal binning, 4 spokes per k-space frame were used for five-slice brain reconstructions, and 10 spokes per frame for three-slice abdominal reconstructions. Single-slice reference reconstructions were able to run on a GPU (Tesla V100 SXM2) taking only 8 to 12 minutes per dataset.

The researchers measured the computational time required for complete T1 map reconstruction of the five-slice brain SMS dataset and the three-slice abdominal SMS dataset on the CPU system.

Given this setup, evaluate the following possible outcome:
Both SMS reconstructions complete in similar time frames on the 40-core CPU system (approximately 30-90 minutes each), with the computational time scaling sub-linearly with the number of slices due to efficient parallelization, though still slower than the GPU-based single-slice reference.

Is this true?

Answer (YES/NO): NO